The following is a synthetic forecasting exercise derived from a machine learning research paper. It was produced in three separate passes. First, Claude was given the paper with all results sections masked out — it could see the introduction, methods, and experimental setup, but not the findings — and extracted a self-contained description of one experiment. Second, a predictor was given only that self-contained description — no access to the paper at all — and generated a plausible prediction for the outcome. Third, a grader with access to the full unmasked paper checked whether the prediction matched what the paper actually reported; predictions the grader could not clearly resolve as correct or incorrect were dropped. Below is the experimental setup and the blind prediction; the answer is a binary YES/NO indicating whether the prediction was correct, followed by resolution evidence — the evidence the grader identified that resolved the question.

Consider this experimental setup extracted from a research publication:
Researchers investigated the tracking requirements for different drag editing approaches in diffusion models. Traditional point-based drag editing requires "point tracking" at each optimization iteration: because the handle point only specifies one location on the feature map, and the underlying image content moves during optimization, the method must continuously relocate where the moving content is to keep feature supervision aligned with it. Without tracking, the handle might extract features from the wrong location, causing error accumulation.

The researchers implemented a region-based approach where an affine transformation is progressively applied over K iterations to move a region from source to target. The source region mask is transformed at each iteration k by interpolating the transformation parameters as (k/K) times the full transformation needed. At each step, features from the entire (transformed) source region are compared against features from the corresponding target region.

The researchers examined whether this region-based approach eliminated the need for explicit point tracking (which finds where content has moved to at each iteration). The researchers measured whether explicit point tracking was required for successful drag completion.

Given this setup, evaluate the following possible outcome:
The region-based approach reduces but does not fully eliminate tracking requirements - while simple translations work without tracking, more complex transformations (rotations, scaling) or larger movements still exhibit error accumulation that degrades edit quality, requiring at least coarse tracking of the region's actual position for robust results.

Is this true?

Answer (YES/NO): NO